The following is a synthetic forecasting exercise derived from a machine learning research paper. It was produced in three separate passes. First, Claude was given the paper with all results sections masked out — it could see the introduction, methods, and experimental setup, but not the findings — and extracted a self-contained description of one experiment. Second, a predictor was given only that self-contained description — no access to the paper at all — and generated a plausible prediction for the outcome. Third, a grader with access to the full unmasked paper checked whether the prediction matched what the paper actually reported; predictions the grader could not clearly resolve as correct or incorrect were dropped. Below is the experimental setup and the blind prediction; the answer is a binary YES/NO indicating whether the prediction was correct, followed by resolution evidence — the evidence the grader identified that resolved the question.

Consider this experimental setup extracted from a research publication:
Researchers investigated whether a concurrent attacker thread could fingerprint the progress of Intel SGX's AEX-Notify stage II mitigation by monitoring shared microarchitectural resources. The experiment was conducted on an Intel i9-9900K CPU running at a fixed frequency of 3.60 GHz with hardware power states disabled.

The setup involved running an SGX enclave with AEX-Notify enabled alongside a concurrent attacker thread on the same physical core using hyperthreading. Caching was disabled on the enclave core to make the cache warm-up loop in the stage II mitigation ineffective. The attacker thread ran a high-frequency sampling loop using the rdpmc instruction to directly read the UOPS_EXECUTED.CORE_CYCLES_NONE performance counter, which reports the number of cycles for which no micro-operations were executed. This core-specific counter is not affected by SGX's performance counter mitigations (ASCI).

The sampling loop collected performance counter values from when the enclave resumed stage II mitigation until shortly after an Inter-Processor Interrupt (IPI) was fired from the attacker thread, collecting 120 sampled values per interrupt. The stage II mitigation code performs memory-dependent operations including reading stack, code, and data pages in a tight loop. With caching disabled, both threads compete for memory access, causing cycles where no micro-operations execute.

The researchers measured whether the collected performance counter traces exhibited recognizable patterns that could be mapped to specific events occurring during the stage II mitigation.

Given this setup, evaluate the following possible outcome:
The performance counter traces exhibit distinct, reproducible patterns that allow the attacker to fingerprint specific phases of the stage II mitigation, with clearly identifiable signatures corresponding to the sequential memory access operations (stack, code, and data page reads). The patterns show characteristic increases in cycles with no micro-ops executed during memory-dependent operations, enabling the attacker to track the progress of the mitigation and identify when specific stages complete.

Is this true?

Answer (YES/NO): NO